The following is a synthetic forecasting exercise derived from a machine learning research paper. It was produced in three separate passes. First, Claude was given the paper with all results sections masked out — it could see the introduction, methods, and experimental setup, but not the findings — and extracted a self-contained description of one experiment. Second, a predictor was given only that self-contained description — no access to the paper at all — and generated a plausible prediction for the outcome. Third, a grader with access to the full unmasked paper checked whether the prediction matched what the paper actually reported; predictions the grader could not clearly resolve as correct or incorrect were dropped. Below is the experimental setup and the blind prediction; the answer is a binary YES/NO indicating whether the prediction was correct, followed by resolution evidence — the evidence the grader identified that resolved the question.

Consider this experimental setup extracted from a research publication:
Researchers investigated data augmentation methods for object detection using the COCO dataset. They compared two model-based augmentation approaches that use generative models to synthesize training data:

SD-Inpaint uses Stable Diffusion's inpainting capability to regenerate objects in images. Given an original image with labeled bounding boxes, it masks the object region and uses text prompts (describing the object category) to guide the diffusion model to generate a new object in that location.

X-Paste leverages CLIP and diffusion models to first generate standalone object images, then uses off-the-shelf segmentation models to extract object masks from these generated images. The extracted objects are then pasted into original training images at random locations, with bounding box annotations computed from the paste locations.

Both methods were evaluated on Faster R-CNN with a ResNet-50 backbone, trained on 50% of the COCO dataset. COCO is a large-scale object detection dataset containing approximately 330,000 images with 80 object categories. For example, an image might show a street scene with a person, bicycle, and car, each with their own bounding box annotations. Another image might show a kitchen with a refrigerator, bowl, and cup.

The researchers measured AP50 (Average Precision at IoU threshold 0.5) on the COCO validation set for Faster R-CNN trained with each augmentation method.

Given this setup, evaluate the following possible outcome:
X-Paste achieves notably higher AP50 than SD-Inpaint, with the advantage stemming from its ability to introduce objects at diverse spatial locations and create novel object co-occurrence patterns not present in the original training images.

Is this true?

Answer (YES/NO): NO